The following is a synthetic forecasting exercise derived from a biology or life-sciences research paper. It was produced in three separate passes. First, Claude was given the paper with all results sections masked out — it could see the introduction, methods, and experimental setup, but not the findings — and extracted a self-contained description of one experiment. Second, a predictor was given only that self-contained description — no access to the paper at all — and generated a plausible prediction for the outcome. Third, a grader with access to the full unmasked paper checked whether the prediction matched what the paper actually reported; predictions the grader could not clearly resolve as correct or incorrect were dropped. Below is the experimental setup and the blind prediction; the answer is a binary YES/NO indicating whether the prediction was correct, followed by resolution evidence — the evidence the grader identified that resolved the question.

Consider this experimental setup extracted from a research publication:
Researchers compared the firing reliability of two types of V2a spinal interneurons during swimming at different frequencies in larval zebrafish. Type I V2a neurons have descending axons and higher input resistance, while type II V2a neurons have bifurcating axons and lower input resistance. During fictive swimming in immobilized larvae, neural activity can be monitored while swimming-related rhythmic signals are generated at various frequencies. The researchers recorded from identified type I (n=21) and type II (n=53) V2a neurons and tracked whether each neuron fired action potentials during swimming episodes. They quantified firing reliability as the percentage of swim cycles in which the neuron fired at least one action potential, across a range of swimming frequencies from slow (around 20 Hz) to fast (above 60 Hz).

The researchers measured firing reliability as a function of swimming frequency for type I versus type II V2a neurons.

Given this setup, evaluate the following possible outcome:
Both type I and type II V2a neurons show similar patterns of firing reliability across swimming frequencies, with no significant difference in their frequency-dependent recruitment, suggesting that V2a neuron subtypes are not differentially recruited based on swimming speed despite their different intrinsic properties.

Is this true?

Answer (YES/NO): NO